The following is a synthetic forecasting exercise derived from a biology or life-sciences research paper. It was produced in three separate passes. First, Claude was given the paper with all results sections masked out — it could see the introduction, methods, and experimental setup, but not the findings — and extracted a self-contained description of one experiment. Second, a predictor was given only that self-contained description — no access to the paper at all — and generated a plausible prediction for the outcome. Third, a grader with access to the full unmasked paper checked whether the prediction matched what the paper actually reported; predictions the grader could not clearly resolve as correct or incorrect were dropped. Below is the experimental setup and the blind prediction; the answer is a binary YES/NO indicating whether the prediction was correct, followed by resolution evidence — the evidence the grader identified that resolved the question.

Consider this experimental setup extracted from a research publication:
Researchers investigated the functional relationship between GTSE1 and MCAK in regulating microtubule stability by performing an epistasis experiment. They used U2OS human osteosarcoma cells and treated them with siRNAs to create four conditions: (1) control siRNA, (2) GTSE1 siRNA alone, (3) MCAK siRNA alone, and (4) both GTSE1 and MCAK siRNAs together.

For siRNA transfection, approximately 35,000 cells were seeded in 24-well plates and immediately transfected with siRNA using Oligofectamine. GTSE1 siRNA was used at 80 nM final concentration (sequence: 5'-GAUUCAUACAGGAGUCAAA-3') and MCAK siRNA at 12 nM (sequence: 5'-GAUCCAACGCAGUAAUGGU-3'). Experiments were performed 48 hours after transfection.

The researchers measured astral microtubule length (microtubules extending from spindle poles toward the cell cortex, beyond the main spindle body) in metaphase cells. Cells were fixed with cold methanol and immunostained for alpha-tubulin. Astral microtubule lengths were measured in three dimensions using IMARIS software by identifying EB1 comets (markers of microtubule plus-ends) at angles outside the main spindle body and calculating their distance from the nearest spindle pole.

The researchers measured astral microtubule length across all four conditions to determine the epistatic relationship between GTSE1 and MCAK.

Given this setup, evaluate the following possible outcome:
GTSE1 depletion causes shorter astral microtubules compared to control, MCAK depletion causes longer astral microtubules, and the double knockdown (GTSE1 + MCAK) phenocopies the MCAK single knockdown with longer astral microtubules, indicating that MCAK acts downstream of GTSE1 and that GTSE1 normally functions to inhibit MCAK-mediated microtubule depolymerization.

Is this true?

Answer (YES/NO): YES